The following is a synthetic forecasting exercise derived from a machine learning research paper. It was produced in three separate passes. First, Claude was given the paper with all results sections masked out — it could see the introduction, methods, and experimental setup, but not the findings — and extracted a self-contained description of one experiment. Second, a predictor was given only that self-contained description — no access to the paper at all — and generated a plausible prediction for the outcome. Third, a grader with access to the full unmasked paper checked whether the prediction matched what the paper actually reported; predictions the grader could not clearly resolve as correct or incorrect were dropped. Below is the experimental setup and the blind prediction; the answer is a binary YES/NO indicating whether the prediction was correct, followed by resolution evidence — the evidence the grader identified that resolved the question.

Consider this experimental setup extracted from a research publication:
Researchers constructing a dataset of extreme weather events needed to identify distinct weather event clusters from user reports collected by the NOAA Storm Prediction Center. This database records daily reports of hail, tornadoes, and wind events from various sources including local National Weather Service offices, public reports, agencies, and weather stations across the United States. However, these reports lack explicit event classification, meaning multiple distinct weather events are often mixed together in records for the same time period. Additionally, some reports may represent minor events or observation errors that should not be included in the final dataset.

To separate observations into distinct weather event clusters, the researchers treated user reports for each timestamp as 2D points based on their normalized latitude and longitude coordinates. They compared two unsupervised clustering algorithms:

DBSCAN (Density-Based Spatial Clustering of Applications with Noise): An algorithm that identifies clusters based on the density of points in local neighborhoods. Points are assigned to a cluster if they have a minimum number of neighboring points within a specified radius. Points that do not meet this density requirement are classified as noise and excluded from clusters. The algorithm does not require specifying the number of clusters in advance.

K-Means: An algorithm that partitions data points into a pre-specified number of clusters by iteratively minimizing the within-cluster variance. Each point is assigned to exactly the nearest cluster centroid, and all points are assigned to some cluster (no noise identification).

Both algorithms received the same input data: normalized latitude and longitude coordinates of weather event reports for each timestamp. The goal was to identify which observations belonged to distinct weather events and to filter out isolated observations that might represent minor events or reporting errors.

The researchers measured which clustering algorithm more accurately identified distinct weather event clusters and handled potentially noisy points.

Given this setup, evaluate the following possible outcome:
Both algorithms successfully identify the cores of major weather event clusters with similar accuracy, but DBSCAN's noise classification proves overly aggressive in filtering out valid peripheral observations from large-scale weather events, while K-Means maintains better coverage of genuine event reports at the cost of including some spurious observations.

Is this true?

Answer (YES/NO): NO